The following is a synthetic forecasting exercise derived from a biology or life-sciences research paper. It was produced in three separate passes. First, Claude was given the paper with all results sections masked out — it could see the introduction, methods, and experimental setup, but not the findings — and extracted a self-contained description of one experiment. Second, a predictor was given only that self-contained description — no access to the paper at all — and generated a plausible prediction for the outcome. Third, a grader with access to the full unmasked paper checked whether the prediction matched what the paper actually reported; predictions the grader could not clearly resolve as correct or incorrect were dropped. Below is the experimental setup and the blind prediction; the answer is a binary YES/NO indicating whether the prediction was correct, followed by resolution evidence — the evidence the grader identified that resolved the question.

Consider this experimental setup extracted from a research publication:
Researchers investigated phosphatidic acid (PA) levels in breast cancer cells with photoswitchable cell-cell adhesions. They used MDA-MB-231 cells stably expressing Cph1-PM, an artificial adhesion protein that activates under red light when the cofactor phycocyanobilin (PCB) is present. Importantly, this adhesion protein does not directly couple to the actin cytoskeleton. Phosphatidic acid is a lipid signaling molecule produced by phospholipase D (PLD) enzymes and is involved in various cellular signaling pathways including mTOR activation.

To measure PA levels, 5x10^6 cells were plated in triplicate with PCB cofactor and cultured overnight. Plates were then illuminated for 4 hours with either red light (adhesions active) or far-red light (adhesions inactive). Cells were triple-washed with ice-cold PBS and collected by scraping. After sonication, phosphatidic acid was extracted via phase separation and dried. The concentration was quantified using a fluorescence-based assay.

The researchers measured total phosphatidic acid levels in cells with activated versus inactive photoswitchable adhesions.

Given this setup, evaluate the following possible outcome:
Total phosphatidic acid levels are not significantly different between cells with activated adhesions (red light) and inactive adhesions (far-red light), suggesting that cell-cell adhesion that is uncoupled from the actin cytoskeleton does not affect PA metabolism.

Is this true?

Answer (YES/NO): NO